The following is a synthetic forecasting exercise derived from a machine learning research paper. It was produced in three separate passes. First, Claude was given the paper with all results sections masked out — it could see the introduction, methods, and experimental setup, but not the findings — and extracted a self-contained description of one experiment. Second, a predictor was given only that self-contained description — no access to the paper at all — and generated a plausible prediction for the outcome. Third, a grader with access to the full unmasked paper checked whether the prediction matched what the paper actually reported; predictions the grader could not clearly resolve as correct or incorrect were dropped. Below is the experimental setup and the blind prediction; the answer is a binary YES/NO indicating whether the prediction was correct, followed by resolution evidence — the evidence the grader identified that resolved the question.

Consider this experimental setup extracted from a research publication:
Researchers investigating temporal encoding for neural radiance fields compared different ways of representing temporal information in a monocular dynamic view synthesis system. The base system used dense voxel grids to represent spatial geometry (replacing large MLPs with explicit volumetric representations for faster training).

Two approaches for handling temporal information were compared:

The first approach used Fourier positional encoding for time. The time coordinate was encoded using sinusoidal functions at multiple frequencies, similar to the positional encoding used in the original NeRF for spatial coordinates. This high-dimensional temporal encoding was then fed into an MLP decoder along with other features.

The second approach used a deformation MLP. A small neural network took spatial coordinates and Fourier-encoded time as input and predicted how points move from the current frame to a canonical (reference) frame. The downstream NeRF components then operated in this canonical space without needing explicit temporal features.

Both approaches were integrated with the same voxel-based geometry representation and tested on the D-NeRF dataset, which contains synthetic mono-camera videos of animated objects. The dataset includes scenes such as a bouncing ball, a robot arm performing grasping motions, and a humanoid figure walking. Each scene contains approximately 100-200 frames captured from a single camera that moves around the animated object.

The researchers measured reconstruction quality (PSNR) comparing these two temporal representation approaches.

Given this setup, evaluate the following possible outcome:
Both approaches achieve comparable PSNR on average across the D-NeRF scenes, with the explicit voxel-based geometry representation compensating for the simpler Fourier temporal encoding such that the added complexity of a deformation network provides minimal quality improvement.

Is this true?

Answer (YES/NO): NO